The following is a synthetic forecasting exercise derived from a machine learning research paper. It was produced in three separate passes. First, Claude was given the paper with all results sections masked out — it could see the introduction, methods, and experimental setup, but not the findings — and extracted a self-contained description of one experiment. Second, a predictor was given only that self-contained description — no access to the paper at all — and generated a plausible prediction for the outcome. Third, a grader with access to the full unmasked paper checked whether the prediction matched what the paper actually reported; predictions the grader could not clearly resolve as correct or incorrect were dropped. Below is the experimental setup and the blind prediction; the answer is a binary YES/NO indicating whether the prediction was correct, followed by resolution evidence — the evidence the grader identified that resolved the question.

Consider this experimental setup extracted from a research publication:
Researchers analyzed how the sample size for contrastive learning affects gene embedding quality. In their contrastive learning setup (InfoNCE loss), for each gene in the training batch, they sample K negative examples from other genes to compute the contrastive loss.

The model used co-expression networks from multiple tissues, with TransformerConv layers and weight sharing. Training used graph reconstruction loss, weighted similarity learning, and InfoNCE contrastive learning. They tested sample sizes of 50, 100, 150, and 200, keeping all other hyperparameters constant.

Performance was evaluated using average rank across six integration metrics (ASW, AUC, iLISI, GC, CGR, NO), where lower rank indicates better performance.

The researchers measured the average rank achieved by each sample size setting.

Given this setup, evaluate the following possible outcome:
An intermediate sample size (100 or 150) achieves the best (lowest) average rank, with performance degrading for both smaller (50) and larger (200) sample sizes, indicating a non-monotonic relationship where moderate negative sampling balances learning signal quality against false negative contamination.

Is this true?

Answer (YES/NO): NO